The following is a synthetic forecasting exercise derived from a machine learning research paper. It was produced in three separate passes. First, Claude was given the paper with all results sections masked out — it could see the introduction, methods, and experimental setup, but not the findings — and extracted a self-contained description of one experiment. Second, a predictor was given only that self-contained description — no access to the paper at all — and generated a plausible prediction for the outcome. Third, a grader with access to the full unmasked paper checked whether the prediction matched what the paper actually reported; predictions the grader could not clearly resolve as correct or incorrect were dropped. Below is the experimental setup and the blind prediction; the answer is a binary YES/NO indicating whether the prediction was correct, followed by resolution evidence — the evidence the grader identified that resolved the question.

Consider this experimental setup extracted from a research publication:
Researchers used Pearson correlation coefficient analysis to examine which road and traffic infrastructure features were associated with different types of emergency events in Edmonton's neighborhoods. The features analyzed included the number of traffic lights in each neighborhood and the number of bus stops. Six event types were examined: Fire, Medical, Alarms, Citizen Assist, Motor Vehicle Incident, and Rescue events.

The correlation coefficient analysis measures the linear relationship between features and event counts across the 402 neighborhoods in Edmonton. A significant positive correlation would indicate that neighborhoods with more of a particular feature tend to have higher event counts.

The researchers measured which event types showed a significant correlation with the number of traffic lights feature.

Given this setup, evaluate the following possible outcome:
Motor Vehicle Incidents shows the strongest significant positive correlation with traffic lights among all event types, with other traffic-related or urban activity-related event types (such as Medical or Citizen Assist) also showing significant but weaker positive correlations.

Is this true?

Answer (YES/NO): NO